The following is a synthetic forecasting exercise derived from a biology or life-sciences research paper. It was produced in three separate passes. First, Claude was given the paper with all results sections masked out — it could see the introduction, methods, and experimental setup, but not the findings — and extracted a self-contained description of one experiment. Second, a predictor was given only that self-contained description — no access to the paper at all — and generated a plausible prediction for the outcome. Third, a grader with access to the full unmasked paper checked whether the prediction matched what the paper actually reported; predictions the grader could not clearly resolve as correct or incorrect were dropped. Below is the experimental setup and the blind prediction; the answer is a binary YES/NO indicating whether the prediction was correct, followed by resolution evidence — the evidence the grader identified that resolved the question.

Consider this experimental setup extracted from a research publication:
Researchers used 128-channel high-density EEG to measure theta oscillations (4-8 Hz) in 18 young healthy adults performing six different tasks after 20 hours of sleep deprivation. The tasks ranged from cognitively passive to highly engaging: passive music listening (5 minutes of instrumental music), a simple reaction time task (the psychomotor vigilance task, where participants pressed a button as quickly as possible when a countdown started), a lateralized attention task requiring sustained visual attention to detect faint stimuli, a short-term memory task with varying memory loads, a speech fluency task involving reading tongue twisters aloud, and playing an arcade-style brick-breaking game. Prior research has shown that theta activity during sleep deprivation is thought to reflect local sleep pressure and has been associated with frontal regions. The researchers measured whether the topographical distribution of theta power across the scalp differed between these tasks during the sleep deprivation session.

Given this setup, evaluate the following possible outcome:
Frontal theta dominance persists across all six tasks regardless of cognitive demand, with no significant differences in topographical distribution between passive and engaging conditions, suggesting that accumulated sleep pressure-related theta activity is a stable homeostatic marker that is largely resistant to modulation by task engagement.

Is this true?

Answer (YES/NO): NO